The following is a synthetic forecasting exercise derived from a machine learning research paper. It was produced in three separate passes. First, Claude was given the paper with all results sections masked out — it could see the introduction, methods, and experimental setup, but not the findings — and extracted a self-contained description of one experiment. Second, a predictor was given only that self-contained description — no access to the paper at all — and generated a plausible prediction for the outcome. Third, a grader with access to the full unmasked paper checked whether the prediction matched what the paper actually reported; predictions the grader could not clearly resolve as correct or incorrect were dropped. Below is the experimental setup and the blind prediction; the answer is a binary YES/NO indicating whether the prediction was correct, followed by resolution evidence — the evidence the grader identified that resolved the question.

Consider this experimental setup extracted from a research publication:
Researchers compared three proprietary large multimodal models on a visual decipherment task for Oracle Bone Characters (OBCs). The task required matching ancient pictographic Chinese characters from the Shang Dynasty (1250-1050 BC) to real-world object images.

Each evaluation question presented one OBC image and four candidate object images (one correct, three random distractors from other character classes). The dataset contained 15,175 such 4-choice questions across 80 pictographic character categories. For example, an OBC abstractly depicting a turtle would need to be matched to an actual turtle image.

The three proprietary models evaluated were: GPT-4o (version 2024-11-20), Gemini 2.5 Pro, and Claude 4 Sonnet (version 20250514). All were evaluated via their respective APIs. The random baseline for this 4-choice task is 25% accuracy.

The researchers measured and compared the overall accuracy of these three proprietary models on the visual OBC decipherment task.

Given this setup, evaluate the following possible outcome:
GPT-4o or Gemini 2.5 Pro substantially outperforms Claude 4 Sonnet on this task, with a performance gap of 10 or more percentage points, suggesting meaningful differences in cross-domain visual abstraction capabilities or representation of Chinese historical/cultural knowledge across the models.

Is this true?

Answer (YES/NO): YES